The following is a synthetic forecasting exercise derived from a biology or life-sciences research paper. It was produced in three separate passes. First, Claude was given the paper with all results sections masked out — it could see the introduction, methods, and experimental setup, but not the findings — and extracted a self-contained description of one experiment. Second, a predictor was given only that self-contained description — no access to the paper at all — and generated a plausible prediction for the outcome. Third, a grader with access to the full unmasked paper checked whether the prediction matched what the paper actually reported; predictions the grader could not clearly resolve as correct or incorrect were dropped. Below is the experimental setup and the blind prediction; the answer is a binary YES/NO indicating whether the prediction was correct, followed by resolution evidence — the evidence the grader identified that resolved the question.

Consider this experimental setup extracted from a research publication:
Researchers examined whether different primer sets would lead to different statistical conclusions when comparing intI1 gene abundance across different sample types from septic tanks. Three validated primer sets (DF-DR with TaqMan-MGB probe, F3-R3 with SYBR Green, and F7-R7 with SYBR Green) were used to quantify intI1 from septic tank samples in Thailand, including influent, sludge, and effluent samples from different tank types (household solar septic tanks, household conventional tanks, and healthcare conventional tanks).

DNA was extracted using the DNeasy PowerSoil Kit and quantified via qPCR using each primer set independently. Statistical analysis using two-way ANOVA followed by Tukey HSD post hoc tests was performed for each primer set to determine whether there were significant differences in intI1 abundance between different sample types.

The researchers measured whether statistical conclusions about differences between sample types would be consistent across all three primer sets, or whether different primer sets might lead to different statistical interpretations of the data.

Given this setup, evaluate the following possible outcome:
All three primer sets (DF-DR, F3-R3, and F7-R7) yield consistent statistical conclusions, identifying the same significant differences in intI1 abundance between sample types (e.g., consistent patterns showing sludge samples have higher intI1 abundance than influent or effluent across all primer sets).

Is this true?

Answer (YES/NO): NO